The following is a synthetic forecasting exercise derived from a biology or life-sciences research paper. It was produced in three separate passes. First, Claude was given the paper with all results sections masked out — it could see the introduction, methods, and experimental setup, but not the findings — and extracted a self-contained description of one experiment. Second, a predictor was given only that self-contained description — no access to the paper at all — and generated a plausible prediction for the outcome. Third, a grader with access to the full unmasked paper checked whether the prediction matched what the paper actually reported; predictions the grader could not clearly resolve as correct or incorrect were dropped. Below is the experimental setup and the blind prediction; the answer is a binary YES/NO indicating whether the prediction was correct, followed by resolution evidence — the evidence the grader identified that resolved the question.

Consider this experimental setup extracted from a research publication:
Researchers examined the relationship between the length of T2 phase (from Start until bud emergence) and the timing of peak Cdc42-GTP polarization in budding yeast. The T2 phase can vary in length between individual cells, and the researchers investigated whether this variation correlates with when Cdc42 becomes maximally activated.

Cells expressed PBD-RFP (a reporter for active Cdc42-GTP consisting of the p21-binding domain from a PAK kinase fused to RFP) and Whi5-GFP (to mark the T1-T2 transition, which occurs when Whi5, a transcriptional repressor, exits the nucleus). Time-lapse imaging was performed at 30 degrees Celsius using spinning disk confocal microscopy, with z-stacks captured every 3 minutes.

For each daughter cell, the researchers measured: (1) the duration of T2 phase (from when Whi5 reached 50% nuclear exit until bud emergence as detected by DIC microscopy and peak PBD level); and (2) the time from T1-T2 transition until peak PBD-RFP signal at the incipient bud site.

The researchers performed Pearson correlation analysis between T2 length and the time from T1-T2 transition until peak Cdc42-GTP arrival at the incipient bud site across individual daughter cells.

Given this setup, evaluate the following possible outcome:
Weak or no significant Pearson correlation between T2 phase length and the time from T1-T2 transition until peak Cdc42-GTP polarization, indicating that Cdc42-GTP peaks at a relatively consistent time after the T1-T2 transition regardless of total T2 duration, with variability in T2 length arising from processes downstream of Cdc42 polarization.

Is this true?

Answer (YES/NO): NO